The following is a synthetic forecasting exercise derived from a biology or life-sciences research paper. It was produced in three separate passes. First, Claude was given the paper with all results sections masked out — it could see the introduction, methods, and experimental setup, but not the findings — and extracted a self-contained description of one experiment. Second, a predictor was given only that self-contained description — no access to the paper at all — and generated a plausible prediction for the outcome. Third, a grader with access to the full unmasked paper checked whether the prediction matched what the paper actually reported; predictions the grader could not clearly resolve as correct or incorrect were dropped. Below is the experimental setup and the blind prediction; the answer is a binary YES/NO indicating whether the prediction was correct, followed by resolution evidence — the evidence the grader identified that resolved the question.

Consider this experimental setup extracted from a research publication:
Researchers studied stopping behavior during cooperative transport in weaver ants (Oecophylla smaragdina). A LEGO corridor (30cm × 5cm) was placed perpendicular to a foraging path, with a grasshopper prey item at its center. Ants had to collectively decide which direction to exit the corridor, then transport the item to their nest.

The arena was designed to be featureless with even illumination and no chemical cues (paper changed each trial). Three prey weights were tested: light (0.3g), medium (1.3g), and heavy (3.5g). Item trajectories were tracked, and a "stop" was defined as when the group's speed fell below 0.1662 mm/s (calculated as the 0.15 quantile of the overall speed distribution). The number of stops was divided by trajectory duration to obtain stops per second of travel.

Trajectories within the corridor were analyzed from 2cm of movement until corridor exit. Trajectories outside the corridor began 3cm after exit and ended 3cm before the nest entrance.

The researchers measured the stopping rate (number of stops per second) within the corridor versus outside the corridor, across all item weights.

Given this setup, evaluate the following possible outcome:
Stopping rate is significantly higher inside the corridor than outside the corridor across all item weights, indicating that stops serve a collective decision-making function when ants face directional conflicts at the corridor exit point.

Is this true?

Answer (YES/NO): YES